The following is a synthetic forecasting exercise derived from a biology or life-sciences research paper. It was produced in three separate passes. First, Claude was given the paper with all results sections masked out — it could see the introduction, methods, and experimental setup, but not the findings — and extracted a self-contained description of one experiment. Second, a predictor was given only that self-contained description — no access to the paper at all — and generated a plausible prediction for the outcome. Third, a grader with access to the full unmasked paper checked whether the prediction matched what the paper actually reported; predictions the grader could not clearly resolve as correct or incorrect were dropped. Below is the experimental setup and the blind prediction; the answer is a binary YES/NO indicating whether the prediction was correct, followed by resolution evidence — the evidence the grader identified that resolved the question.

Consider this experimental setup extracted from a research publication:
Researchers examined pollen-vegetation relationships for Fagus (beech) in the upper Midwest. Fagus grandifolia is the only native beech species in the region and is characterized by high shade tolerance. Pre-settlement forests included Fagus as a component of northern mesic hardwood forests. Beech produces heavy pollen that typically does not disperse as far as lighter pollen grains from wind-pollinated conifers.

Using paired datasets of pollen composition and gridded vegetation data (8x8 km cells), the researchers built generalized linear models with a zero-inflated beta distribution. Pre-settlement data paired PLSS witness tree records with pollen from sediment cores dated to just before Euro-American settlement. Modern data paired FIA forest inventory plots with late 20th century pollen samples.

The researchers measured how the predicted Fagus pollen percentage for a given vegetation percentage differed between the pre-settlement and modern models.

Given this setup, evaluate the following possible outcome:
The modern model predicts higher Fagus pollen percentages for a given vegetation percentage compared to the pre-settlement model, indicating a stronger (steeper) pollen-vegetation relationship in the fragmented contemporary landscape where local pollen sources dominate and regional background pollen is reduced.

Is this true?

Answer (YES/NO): YES